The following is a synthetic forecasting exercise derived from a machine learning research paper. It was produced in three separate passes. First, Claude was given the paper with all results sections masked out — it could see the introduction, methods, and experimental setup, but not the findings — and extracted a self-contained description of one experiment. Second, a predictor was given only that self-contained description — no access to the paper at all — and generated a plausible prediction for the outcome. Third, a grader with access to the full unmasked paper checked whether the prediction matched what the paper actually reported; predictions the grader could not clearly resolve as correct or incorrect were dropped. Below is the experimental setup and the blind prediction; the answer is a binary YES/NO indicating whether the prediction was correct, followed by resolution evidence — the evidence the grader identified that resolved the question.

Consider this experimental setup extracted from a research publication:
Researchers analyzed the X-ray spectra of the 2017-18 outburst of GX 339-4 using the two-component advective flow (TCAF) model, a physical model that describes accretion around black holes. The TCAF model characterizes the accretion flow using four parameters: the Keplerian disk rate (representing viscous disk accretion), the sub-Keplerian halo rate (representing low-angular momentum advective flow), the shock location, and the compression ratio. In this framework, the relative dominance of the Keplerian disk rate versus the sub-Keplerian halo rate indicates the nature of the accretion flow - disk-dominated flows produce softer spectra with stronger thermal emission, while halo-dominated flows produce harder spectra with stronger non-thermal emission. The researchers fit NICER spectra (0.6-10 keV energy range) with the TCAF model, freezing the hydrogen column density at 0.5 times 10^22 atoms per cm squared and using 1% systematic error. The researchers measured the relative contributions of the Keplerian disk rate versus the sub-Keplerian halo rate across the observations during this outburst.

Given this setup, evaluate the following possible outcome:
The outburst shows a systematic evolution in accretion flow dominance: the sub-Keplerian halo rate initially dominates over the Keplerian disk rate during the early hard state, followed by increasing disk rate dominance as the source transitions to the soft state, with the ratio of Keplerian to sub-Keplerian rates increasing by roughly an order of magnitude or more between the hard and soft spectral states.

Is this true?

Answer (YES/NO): NO